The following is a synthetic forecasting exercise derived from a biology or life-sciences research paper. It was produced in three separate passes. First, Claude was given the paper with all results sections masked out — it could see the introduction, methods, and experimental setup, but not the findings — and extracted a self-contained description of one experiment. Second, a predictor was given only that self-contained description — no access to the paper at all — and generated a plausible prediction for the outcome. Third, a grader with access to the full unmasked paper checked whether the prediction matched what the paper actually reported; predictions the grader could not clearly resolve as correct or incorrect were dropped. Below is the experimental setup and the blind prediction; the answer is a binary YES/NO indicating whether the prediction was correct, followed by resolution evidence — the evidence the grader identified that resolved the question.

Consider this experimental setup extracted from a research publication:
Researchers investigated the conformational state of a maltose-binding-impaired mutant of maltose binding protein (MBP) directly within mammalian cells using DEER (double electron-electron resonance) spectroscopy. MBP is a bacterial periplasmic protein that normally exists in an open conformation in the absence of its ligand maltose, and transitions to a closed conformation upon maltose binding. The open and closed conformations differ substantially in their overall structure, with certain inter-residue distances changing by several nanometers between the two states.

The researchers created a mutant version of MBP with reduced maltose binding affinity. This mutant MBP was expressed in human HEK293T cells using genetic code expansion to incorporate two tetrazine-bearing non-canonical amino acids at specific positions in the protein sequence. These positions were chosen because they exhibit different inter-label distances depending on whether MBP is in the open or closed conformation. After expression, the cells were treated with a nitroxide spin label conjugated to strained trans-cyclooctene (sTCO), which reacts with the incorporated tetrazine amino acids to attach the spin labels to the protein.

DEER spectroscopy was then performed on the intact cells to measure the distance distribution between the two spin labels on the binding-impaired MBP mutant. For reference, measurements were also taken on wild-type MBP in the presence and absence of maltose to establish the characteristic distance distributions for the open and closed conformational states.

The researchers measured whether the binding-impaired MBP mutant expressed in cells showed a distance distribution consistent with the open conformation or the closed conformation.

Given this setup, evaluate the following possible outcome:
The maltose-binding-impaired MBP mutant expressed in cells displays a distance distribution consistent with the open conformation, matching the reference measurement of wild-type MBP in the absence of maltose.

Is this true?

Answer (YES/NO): YES